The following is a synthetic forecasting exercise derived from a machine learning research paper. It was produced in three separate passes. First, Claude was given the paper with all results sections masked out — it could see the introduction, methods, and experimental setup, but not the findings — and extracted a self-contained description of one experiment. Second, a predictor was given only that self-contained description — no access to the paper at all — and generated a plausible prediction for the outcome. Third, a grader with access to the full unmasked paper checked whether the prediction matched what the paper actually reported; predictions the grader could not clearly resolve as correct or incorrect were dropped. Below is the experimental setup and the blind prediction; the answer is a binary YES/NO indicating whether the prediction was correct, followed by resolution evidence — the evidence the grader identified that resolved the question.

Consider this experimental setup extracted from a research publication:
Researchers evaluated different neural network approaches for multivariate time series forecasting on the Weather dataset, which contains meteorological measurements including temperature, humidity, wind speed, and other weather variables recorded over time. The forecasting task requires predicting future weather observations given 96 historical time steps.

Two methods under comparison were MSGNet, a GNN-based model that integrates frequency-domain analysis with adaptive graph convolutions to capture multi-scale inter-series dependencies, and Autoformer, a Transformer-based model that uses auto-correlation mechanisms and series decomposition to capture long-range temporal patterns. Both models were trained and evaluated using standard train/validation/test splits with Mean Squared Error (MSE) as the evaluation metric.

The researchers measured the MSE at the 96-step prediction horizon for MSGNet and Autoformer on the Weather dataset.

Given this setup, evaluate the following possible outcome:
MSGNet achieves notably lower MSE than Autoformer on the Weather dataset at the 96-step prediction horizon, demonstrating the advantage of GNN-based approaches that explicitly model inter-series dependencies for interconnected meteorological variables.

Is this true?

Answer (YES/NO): YES